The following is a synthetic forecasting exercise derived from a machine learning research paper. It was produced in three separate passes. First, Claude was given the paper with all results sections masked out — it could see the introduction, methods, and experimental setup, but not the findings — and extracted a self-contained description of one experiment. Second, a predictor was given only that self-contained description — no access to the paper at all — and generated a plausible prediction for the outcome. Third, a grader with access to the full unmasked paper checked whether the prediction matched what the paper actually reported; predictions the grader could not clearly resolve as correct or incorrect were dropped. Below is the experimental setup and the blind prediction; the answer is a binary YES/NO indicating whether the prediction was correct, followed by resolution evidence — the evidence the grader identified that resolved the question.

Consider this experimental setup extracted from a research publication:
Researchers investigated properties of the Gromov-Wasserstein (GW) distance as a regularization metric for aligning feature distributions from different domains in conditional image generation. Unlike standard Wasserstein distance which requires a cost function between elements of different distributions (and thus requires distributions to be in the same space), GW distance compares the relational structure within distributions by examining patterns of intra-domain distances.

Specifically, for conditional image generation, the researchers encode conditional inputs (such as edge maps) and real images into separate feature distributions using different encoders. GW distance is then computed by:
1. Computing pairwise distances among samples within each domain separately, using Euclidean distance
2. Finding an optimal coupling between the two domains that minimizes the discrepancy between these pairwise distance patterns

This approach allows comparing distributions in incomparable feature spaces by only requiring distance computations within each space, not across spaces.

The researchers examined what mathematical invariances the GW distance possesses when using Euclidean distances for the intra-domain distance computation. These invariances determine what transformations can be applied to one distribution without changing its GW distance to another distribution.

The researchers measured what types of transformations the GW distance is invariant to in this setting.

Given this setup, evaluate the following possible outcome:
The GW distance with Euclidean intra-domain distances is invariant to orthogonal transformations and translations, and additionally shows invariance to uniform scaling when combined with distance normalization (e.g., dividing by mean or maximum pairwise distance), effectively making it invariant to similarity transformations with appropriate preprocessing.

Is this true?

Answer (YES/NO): NO